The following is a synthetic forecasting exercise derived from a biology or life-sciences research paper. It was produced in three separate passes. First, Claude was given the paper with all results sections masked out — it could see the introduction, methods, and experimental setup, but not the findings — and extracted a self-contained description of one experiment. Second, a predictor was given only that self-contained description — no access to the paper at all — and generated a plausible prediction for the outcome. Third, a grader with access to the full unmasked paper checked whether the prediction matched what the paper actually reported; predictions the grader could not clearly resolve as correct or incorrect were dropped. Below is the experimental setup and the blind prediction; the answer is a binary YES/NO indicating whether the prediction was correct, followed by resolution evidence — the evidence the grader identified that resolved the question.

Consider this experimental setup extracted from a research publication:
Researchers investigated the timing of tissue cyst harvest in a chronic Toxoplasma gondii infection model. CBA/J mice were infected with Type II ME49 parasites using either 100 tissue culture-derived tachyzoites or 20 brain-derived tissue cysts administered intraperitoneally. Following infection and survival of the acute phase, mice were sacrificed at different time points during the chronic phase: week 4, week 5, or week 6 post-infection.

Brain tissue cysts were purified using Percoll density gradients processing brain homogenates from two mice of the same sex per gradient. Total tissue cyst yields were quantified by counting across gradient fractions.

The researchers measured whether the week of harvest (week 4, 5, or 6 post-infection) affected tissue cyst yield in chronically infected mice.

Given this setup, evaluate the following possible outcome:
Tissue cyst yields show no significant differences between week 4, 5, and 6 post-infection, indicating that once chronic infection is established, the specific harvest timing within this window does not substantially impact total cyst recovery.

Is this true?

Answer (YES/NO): YES